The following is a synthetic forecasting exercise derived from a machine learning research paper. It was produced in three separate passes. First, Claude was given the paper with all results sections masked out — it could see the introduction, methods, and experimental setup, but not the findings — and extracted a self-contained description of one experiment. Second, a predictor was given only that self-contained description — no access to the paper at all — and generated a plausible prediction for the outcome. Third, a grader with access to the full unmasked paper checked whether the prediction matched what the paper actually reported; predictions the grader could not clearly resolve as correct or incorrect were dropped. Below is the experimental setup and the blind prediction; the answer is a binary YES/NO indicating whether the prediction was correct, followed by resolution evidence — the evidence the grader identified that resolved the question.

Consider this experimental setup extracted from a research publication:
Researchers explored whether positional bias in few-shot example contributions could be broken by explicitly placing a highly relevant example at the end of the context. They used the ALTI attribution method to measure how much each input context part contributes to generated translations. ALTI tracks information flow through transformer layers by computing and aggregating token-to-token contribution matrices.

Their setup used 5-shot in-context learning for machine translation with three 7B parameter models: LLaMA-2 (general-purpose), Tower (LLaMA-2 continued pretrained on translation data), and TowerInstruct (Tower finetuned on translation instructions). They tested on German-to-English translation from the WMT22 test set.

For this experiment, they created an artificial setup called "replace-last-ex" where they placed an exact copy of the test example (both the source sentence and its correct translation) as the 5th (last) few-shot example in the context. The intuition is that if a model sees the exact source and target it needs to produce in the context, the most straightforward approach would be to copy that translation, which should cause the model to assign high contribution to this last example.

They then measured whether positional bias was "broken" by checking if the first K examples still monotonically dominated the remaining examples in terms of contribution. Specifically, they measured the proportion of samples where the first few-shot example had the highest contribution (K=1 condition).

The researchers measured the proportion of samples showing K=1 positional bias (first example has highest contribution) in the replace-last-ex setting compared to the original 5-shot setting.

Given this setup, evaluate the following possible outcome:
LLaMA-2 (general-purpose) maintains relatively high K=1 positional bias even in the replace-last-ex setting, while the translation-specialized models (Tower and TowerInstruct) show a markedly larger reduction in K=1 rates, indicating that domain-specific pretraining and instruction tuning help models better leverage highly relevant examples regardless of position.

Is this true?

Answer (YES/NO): YES